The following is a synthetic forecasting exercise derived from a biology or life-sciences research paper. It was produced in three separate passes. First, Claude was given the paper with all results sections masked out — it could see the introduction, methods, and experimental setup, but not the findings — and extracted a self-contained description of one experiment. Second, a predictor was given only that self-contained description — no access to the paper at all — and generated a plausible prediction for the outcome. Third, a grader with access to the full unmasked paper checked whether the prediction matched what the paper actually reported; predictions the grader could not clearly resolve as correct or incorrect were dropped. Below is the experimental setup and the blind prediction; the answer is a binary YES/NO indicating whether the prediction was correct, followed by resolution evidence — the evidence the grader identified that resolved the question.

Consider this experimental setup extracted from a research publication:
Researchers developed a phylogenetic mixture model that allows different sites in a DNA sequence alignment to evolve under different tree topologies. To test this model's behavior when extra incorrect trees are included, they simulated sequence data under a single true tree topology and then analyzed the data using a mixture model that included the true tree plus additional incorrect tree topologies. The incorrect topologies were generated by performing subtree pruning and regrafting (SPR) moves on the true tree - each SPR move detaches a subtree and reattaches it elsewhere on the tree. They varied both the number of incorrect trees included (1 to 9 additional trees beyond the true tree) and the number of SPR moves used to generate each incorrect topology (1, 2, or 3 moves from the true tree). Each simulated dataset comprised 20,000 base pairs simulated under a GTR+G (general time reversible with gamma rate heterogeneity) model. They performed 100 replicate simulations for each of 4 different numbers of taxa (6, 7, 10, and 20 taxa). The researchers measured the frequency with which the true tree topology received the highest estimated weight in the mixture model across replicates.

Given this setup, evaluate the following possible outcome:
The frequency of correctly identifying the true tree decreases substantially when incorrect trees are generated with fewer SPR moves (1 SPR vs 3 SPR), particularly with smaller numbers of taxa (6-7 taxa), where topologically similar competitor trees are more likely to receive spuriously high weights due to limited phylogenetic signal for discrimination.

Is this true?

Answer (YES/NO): NO